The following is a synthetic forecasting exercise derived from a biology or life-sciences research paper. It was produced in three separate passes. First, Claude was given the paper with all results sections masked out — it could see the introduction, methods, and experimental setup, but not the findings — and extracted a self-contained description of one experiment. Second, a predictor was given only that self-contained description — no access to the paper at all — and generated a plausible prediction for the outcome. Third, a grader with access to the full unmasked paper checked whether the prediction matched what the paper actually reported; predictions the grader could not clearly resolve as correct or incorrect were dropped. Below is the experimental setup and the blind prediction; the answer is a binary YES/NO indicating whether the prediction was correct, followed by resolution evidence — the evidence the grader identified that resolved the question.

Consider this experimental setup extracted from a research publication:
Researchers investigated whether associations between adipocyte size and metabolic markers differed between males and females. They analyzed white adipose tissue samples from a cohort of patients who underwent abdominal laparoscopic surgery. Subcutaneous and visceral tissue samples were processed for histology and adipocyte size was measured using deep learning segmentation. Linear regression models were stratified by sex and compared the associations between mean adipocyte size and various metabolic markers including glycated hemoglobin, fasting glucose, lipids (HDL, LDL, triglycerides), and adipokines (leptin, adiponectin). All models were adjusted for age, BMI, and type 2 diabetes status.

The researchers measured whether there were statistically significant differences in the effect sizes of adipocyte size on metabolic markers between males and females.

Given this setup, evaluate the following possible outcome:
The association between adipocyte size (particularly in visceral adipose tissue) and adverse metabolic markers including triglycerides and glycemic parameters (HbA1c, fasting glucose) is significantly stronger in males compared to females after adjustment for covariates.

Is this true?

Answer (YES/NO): NO